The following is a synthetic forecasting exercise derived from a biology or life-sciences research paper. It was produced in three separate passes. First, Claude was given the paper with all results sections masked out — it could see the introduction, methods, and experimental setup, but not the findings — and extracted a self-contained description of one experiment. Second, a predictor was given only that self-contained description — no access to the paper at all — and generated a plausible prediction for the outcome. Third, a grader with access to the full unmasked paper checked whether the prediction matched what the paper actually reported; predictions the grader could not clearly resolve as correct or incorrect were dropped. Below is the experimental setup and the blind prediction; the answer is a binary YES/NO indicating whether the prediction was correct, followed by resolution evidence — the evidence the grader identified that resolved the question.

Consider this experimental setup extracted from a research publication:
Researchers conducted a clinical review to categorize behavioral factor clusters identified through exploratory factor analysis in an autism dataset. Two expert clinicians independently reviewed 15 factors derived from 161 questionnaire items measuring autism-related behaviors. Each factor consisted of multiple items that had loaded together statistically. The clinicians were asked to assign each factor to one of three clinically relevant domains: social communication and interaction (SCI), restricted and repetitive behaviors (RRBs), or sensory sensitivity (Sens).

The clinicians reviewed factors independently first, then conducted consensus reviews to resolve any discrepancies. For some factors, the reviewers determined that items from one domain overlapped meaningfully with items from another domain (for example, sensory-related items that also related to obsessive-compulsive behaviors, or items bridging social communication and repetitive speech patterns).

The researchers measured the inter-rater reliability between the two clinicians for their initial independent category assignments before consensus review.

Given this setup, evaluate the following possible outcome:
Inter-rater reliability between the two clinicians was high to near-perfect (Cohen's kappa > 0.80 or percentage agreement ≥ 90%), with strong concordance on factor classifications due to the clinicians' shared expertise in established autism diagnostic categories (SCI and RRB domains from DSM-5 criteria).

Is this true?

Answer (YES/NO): YES